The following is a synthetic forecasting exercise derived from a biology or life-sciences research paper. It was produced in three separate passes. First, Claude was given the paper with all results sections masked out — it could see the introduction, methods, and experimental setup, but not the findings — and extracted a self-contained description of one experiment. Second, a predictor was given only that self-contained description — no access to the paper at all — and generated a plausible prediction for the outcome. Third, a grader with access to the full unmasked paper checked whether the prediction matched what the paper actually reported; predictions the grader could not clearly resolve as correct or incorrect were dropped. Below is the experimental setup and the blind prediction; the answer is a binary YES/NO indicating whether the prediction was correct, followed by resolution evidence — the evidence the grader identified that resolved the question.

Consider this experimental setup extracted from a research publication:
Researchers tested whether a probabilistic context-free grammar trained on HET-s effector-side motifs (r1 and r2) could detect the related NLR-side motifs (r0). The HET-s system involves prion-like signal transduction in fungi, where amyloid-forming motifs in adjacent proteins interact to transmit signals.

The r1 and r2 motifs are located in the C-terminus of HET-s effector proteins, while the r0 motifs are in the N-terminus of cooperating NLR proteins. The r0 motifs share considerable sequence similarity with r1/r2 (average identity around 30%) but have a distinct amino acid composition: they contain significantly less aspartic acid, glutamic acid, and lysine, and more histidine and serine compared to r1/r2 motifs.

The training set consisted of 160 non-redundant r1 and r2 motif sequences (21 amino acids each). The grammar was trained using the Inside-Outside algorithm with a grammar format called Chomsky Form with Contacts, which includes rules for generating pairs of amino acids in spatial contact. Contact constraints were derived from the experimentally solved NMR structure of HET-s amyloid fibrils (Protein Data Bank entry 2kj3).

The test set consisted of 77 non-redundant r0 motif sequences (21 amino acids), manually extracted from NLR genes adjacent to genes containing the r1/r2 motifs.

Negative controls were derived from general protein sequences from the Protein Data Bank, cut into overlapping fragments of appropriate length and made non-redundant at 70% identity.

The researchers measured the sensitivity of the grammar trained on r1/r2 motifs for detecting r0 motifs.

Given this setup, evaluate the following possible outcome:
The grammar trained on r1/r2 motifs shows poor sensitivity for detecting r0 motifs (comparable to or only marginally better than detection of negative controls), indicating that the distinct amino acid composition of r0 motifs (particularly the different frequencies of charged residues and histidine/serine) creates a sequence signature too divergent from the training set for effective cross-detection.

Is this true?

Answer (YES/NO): NO